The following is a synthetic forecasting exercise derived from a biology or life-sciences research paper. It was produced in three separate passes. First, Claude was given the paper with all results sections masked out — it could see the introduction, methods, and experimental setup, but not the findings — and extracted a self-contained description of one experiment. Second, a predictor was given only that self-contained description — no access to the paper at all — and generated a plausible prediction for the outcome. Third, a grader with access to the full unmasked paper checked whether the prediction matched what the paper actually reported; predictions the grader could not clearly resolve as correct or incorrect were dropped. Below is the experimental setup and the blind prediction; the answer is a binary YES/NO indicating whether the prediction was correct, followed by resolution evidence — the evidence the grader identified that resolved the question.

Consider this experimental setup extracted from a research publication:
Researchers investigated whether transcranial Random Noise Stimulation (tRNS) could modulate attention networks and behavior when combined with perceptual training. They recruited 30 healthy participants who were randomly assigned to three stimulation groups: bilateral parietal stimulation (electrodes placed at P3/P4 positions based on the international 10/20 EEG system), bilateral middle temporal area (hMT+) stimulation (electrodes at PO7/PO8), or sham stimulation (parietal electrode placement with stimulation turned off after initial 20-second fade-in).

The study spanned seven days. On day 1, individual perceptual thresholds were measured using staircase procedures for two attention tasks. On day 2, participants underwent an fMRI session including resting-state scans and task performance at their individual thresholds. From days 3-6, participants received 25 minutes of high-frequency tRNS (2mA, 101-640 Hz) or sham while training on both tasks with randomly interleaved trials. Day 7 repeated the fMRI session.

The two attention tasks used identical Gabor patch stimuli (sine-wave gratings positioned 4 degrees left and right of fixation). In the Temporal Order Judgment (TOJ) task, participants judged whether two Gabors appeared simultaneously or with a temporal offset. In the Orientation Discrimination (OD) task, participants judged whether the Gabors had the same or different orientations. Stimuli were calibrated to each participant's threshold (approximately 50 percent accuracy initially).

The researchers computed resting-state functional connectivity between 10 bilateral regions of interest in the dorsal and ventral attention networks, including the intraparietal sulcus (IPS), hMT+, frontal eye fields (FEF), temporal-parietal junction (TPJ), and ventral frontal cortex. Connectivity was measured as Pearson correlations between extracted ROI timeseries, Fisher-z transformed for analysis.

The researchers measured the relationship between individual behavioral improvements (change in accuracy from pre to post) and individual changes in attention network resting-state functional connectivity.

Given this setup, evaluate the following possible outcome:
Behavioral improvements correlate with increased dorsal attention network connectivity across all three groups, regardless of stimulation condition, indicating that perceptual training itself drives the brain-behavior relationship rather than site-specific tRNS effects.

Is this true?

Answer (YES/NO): NO